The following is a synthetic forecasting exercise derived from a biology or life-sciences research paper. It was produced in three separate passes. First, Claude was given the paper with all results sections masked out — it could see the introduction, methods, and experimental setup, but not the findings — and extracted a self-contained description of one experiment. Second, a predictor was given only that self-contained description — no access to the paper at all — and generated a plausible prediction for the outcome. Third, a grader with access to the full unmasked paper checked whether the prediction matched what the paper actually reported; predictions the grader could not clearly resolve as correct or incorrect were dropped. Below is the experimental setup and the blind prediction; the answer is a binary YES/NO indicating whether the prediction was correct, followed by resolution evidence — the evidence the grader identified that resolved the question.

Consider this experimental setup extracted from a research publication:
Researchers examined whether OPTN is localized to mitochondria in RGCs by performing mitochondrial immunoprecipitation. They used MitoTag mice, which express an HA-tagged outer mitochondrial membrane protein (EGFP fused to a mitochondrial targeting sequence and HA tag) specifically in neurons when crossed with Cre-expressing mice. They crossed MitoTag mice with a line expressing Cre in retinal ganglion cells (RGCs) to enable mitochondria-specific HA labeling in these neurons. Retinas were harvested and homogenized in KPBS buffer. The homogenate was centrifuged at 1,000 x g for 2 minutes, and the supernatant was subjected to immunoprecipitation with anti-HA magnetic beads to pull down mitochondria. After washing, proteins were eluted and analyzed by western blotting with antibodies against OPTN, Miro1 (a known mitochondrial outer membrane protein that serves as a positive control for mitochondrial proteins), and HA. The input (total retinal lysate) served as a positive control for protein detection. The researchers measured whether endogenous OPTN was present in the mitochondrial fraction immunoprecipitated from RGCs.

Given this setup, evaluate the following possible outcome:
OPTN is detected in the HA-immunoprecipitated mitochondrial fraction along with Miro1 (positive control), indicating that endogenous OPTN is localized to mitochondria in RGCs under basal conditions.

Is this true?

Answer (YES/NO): YES